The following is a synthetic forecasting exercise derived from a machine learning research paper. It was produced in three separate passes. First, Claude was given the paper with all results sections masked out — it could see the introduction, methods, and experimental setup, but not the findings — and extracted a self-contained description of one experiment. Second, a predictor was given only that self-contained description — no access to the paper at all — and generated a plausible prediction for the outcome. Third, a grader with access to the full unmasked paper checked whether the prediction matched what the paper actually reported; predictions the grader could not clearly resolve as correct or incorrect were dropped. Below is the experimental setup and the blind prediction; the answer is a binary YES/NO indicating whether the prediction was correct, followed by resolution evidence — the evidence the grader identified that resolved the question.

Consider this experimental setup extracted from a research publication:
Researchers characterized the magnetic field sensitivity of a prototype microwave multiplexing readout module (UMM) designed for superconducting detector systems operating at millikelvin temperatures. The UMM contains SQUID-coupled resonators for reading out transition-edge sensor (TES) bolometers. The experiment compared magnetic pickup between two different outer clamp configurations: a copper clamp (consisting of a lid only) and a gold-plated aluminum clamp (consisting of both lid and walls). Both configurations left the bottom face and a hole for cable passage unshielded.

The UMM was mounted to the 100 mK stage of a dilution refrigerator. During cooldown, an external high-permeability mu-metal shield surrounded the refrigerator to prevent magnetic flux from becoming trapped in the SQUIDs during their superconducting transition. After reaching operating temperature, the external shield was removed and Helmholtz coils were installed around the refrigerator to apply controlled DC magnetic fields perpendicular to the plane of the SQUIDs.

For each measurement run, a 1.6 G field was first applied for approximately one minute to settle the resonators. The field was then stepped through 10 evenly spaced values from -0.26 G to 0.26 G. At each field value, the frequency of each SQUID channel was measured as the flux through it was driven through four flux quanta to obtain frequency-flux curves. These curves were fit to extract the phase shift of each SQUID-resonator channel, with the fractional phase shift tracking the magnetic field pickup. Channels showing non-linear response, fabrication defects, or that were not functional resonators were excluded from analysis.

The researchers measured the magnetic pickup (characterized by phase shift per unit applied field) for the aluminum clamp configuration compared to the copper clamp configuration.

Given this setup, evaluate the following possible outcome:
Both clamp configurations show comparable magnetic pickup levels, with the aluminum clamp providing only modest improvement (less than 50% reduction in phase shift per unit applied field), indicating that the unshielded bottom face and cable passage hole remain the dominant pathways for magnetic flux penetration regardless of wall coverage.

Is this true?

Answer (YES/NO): NO